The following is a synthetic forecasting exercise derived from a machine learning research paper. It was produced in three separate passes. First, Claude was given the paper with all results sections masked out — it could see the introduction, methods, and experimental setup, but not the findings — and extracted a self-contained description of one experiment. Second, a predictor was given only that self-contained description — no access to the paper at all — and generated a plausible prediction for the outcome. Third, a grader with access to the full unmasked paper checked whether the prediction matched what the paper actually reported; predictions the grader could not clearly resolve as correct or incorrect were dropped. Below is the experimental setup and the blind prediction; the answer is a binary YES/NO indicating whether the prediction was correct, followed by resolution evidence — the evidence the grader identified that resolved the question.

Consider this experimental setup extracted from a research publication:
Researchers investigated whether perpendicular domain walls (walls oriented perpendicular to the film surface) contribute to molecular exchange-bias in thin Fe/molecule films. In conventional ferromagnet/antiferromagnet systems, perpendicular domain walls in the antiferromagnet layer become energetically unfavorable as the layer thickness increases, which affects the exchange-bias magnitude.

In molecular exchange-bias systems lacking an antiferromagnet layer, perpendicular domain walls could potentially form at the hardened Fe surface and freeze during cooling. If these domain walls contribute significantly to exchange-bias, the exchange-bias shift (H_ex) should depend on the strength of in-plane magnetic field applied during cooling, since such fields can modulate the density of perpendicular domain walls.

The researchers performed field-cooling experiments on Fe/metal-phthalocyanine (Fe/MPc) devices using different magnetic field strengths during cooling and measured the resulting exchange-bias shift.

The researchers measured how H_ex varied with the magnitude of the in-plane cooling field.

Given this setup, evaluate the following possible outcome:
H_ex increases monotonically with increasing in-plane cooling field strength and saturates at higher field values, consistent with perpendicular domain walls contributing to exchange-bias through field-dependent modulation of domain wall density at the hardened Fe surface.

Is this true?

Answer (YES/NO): NO